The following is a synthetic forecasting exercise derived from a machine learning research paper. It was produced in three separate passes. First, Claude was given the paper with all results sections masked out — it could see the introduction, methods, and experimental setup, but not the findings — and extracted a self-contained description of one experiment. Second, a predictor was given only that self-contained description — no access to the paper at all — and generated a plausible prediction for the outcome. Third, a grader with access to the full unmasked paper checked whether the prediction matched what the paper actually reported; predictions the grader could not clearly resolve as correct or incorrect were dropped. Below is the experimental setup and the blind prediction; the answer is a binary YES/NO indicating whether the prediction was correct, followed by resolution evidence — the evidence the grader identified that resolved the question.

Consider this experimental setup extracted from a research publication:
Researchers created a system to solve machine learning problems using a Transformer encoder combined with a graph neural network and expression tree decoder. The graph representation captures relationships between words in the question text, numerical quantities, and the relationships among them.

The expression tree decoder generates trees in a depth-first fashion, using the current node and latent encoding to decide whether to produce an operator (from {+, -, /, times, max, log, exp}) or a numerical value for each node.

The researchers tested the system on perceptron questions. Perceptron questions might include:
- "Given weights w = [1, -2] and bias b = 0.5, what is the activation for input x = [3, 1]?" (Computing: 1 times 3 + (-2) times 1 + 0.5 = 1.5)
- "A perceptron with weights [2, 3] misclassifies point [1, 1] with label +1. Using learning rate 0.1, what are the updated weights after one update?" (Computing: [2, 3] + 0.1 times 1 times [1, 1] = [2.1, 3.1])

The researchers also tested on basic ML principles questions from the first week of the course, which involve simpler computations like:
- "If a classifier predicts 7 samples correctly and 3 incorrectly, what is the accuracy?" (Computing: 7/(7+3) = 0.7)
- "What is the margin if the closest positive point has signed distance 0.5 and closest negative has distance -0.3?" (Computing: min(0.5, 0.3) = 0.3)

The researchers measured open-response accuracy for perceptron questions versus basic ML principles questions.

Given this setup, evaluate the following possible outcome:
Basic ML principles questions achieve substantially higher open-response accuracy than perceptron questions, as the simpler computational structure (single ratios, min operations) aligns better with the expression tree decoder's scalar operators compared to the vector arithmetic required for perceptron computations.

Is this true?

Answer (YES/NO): NO